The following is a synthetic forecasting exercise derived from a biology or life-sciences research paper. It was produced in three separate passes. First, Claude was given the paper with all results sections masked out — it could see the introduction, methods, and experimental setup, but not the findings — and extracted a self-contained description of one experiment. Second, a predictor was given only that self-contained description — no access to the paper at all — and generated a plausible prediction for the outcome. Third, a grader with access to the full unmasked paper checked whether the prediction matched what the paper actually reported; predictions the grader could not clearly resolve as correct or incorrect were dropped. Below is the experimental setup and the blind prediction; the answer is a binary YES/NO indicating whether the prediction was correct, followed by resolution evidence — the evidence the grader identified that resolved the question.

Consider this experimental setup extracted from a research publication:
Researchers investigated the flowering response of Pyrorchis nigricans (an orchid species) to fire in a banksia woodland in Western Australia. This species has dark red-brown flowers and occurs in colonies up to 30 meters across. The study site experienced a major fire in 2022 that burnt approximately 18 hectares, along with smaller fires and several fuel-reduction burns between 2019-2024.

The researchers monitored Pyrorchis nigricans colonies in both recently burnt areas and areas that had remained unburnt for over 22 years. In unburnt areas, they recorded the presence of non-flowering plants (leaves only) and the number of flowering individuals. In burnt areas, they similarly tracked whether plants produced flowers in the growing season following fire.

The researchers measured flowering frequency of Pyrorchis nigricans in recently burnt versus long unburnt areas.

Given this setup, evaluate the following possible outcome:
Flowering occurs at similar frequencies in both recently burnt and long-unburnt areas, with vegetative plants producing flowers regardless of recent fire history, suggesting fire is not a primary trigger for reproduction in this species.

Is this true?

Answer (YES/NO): NO